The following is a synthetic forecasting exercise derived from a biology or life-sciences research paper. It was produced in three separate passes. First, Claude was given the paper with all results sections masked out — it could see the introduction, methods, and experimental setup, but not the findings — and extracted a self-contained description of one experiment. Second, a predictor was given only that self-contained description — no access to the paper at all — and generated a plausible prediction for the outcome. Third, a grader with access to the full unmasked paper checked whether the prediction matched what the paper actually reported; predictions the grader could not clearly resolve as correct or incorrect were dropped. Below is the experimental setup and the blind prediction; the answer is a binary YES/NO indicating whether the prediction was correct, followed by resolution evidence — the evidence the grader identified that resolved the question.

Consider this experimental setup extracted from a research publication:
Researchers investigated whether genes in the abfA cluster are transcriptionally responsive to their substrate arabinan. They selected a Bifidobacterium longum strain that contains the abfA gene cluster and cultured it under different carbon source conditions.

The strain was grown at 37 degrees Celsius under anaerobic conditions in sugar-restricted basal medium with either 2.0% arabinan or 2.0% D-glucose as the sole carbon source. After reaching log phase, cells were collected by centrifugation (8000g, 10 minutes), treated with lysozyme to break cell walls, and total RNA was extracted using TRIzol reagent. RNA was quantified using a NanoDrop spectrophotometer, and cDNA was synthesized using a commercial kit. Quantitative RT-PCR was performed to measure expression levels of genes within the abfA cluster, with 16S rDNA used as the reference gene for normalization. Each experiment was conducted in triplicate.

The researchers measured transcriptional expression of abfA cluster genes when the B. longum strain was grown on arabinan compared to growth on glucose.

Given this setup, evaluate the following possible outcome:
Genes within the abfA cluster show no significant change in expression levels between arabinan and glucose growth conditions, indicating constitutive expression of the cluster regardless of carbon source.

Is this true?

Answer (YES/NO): NO